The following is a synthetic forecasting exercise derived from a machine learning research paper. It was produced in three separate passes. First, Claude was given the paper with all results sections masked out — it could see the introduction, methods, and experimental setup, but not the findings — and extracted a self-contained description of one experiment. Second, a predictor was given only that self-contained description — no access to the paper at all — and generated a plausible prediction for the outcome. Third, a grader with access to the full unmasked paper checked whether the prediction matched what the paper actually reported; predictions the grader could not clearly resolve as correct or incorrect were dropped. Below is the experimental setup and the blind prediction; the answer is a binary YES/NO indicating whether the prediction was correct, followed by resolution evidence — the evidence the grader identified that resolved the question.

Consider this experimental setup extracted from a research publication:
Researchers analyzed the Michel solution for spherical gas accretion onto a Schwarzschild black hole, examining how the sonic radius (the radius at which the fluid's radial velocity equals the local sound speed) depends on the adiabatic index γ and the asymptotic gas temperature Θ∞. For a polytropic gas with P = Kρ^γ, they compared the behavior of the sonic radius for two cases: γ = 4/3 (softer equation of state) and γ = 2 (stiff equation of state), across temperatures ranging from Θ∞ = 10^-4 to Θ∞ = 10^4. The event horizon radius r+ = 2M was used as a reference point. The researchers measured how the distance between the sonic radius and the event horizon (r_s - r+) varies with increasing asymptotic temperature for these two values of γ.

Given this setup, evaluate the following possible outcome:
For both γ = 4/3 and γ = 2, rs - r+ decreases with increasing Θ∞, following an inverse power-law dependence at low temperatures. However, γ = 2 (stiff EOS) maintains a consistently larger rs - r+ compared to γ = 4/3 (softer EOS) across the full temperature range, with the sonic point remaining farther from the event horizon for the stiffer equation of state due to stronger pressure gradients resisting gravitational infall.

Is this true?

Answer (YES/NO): NO